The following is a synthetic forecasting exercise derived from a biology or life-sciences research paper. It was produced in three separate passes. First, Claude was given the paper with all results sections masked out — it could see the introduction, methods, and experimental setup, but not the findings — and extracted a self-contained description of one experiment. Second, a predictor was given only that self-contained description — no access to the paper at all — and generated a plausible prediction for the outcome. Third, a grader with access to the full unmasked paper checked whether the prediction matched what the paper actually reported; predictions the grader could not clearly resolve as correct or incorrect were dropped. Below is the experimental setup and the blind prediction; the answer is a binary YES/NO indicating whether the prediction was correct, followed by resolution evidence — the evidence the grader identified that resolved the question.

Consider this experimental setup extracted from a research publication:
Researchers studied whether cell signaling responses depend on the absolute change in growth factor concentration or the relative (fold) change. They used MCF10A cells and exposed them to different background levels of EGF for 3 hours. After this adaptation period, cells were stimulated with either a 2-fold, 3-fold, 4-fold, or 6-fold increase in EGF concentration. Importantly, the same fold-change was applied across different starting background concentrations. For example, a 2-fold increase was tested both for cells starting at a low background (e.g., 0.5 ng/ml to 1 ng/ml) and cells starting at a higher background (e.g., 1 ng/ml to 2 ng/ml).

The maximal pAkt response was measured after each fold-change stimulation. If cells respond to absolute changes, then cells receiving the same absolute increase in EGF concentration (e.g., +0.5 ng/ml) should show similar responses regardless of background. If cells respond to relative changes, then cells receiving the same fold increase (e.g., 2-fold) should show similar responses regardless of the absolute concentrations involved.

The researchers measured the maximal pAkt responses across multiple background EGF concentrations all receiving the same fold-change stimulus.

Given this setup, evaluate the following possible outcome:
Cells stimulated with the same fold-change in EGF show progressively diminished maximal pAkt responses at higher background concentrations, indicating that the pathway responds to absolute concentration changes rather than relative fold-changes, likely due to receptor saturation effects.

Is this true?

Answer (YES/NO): NO